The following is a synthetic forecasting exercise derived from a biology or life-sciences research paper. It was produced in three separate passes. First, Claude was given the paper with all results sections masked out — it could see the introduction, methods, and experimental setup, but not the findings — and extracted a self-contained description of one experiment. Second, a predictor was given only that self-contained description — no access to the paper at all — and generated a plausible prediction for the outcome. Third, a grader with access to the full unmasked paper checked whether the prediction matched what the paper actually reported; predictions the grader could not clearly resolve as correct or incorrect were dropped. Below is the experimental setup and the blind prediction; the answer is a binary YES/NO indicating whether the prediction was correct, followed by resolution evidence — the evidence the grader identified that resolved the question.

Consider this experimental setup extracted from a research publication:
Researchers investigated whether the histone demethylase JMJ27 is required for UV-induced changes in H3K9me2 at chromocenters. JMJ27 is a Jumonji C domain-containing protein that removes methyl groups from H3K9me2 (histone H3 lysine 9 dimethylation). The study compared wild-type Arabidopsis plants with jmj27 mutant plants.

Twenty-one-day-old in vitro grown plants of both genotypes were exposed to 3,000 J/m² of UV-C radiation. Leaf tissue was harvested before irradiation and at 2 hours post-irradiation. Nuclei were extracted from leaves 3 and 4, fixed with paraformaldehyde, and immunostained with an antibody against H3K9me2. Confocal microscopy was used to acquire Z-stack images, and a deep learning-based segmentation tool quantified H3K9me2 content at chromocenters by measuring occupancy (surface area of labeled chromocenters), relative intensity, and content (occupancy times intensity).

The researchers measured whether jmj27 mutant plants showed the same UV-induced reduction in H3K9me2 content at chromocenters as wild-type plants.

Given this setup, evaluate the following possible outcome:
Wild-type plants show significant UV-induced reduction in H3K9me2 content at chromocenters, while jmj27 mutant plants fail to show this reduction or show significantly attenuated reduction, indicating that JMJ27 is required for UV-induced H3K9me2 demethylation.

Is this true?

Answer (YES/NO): YES